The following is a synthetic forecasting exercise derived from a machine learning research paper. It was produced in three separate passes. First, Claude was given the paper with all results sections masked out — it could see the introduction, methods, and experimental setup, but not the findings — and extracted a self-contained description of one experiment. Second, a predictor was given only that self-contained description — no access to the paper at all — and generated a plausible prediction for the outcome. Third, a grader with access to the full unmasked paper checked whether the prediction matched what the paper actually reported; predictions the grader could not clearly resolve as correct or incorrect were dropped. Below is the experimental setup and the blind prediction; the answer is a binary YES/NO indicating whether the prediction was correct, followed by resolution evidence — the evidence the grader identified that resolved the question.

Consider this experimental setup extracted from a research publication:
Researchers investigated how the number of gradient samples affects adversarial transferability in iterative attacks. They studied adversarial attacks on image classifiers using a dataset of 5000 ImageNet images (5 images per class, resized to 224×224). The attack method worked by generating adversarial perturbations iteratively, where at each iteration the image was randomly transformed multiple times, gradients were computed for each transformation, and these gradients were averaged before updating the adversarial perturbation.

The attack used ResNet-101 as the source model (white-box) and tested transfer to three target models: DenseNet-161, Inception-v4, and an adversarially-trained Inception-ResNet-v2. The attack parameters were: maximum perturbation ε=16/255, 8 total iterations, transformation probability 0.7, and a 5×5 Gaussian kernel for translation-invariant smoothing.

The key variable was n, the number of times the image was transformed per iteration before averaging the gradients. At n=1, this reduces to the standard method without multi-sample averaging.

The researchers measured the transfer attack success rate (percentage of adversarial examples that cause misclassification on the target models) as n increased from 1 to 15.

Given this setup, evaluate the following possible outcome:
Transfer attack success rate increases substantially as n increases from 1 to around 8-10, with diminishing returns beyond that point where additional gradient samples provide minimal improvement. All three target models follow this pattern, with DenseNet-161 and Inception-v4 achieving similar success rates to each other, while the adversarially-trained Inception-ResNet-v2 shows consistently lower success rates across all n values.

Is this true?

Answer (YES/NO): NO